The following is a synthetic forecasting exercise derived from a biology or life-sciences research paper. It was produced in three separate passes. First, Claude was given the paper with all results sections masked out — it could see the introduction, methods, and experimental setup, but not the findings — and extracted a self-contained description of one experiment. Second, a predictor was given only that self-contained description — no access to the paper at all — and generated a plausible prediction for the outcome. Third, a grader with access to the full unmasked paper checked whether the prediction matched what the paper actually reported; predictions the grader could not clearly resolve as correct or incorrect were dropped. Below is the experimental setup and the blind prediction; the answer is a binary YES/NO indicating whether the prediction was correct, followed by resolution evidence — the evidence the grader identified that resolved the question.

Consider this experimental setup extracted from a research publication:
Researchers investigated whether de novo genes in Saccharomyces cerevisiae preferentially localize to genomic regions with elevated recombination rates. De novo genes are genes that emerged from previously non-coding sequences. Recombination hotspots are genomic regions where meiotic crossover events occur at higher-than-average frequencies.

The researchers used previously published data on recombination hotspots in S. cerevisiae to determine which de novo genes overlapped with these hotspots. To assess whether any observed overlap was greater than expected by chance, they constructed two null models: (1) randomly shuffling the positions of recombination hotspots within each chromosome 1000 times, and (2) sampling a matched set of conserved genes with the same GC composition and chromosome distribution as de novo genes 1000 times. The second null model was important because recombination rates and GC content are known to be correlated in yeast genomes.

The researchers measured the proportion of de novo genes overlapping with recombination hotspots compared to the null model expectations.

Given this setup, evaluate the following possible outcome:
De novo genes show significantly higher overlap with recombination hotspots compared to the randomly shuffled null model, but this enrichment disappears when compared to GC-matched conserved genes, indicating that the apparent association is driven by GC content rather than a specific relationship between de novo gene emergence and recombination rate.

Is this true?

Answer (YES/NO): NO